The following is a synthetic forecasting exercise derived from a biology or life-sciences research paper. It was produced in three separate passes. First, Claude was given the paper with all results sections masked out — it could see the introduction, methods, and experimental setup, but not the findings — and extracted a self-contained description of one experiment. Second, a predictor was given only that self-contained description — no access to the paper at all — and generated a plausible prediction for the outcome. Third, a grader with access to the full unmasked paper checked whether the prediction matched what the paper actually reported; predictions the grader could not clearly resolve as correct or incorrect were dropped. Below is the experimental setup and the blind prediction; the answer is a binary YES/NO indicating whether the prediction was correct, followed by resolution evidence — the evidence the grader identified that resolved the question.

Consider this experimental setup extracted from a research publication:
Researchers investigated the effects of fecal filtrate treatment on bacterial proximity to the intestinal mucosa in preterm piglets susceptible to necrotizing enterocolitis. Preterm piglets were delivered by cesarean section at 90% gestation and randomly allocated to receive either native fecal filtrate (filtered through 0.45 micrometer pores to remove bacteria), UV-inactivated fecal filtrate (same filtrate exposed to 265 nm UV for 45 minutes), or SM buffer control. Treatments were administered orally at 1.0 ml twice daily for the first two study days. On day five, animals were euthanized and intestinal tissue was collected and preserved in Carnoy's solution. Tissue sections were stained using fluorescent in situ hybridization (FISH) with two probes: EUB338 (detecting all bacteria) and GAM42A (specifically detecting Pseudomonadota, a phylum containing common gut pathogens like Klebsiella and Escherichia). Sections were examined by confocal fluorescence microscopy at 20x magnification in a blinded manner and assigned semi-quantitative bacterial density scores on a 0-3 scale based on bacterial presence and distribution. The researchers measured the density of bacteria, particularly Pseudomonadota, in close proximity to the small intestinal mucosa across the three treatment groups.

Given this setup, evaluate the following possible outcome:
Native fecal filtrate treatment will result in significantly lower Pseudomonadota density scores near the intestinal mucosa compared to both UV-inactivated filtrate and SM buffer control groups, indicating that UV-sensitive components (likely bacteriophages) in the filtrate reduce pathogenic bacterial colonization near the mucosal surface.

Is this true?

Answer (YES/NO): NO